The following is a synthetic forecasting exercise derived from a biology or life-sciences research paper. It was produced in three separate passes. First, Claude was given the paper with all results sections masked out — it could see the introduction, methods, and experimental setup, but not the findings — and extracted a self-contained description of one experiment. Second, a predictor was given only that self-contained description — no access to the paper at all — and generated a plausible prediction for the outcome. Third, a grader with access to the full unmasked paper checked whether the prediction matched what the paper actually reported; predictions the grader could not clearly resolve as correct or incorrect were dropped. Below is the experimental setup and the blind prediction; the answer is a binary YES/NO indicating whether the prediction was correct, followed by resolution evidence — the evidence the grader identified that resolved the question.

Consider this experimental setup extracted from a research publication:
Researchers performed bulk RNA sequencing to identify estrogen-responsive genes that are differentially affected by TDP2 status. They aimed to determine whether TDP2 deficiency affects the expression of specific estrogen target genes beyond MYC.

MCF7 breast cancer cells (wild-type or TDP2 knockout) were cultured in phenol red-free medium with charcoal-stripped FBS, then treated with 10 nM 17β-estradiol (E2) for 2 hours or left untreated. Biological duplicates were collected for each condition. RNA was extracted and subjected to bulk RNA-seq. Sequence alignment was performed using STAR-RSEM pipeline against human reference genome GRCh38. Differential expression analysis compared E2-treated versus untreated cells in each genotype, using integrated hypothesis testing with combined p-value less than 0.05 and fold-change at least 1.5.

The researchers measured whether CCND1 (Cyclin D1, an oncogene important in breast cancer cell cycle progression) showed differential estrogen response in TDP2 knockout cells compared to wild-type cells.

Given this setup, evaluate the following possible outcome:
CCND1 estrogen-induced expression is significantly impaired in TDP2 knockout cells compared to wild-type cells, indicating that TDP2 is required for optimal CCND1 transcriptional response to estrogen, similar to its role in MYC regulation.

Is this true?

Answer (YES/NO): NO